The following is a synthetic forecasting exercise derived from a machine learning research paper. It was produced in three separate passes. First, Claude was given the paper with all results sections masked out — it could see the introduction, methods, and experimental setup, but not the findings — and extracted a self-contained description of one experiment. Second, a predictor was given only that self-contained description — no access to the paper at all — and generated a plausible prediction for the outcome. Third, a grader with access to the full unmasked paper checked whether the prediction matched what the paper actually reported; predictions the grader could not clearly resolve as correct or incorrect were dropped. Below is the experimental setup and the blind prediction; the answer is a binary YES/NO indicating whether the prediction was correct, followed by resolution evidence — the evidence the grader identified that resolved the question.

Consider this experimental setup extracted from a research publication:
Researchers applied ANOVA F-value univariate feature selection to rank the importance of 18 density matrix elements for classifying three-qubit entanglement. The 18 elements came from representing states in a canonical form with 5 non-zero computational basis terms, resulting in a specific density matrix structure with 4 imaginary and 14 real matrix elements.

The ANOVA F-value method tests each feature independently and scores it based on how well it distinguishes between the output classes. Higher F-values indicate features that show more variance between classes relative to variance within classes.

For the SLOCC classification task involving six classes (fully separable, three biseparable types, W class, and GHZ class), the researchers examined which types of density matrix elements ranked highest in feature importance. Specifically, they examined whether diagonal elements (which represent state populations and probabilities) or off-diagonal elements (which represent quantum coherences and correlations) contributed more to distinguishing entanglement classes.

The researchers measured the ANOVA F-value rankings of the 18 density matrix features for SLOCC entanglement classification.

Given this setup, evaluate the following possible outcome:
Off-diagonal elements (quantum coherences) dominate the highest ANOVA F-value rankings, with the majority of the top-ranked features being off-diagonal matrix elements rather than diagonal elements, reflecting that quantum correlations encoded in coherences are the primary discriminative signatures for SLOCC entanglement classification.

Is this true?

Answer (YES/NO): YES